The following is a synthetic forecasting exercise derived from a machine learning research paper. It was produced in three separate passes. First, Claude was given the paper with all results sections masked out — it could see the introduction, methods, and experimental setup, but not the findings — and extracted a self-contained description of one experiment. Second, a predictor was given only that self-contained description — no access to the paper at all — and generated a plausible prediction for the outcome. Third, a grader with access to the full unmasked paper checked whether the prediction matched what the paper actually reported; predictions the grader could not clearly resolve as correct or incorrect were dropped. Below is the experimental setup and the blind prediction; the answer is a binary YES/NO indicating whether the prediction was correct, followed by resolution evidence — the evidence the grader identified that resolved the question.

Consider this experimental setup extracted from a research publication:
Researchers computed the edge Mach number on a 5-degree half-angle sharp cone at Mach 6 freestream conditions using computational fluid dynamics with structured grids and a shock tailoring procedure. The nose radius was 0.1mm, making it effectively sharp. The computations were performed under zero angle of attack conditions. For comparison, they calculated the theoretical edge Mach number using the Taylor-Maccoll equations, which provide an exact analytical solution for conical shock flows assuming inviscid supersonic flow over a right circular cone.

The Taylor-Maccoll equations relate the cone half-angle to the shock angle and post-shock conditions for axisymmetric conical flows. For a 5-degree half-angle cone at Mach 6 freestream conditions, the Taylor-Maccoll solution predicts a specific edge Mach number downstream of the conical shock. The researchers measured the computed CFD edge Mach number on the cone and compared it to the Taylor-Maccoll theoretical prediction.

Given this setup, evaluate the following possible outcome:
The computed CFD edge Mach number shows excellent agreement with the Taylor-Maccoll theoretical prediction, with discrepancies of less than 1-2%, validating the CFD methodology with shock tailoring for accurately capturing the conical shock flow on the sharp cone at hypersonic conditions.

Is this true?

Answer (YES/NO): NO